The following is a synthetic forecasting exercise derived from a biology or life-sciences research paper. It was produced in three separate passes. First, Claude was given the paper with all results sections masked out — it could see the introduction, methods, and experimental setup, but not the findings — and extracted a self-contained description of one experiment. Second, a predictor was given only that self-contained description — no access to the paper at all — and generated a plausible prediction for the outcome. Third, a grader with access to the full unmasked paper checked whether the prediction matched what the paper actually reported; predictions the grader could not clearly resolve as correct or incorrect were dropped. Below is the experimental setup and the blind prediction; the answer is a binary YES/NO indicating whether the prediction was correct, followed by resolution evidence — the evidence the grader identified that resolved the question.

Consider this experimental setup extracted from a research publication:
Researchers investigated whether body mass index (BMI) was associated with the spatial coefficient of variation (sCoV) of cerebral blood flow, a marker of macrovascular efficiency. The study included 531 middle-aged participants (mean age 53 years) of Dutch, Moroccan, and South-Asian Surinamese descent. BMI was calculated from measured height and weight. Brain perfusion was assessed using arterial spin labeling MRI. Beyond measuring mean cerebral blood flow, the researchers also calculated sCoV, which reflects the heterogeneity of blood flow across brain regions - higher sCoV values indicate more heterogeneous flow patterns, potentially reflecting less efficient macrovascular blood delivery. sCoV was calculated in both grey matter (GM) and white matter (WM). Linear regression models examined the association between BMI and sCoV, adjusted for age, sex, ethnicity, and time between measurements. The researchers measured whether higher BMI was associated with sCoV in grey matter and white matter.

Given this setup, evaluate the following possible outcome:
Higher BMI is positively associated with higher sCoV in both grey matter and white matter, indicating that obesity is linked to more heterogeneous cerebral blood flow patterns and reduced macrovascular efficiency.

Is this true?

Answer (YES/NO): NO